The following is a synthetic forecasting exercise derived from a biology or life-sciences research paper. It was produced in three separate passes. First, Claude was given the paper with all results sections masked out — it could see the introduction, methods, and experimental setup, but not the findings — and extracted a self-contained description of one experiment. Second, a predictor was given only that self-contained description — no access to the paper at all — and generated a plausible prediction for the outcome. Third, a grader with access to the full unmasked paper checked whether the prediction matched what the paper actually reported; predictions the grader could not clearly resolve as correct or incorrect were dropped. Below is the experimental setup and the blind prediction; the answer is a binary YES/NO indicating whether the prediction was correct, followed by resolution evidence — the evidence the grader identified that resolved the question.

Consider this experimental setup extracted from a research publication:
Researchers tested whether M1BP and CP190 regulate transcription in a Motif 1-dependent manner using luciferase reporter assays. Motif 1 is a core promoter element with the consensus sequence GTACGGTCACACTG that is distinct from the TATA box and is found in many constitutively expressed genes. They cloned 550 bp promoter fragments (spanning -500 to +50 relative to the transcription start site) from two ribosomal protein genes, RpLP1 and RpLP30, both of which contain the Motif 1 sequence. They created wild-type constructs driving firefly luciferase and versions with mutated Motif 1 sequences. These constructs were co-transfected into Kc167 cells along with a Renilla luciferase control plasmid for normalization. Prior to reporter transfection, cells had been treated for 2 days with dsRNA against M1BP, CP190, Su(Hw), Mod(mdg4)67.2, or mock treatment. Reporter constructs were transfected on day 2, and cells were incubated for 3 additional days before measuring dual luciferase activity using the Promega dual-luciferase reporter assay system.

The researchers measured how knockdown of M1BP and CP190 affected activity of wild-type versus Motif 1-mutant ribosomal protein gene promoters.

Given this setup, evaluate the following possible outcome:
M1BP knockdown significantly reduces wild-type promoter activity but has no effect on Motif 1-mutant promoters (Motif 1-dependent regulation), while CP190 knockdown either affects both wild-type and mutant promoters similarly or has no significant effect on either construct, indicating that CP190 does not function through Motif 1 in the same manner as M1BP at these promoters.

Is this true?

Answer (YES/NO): NO